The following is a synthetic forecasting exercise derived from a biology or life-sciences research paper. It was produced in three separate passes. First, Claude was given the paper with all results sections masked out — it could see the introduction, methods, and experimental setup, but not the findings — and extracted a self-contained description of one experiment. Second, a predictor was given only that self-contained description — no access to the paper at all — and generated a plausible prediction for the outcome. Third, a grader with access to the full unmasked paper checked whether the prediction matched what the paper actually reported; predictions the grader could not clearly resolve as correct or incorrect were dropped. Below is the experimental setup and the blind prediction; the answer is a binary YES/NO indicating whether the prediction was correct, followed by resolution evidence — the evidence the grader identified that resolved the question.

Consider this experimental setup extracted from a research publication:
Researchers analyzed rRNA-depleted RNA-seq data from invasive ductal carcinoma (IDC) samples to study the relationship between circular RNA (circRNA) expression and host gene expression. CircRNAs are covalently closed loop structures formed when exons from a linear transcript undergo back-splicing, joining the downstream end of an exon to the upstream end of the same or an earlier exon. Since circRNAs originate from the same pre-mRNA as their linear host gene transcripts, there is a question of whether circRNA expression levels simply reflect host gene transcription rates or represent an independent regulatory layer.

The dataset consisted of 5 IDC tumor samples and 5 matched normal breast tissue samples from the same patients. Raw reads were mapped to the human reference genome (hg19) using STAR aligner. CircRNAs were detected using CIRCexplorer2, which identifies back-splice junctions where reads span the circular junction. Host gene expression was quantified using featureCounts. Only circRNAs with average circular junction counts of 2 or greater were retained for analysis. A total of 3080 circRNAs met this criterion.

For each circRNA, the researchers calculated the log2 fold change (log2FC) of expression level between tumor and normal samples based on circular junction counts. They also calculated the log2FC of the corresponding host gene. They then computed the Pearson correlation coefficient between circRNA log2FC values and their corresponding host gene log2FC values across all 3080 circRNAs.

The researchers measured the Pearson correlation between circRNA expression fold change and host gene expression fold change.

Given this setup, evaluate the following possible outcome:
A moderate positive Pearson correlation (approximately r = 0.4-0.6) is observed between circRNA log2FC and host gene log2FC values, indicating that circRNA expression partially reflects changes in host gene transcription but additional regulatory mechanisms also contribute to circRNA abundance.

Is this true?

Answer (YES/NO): YES